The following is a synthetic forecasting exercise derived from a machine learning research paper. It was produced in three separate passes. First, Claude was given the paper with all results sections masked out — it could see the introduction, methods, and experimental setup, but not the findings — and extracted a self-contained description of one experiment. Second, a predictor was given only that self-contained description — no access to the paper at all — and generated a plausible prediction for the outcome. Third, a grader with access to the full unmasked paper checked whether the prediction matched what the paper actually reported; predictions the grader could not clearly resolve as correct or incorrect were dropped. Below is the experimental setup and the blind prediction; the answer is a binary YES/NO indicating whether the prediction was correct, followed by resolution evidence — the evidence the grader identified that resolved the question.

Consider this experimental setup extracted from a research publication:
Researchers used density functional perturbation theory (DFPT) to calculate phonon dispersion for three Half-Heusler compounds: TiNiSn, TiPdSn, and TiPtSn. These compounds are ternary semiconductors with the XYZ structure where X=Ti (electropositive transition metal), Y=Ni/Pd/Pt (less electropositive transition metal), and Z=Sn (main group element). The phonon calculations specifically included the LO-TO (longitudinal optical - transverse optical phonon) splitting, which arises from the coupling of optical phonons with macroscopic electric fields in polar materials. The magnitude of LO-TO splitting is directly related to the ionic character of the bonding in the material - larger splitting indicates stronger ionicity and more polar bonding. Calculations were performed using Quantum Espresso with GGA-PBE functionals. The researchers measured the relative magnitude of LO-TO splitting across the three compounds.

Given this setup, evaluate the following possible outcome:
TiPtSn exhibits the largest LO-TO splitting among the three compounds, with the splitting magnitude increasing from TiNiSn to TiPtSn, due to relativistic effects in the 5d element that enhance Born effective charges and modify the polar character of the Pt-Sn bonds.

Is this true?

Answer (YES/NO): NO